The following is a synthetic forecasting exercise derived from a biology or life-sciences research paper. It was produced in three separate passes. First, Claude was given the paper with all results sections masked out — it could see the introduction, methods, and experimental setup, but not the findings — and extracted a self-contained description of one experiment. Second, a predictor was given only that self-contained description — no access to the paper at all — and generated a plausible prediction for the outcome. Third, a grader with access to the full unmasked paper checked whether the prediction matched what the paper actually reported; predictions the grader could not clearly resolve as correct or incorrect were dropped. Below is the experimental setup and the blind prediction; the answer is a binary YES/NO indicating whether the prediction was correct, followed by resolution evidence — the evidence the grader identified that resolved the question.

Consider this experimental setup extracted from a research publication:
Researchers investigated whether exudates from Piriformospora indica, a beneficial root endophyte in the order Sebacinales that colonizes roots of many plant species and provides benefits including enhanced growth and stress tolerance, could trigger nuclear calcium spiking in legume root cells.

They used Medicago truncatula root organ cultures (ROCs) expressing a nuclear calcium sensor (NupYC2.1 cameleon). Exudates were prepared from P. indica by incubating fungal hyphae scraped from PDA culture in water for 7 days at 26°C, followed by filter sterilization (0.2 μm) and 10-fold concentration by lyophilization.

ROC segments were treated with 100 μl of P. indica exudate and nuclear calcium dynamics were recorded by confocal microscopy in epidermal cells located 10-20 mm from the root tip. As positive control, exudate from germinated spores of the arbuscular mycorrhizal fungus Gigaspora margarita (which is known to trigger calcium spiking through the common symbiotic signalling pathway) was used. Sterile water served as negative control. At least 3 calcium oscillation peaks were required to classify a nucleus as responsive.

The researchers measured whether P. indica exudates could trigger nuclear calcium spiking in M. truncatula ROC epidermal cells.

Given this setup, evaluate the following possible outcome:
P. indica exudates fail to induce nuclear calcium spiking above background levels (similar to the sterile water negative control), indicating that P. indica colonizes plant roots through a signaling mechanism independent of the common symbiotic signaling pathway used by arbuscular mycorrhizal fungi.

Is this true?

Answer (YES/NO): NO